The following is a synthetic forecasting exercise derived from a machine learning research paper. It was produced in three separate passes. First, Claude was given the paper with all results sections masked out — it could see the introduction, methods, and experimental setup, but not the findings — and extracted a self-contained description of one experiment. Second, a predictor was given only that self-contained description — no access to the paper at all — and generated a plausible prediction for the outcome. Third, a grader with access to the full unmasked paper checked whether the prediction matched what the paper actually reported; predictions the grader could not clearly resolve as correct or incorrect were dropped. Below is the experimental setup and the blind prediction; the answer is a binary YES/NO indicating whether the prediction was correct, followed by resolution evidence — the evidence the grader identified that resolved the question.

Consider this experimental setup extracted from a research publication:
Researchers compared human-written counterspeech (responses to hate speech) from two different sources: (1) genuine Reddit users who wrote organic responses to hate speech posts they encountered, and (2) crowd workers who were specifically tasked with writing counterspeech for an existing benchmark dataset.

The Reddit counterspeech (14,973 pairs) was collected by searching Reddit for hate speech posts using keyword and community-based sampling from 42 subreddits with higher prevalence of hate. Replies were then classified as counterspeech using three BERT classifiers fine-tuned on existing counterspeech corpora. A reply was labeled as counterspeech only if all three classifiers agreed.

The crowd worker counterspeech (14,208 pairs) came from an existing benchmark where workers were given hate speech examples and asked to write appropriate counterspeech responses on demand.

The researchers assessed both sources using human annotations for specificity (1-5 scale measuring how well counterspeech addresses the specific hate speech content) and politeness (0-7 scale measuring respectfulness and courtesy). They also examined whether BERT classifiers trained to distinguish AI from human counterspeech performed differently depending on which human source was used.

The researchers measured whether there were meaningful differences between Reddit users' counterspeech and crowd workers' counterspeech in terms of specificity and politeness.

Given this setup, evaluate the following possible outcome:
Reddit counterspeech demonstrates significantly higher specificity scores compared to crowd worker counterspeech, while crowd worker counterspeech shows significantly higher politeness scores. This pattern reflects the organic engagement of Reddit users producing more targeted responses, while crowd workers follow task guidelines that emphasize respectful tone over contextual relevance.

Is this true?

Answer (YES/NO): YES